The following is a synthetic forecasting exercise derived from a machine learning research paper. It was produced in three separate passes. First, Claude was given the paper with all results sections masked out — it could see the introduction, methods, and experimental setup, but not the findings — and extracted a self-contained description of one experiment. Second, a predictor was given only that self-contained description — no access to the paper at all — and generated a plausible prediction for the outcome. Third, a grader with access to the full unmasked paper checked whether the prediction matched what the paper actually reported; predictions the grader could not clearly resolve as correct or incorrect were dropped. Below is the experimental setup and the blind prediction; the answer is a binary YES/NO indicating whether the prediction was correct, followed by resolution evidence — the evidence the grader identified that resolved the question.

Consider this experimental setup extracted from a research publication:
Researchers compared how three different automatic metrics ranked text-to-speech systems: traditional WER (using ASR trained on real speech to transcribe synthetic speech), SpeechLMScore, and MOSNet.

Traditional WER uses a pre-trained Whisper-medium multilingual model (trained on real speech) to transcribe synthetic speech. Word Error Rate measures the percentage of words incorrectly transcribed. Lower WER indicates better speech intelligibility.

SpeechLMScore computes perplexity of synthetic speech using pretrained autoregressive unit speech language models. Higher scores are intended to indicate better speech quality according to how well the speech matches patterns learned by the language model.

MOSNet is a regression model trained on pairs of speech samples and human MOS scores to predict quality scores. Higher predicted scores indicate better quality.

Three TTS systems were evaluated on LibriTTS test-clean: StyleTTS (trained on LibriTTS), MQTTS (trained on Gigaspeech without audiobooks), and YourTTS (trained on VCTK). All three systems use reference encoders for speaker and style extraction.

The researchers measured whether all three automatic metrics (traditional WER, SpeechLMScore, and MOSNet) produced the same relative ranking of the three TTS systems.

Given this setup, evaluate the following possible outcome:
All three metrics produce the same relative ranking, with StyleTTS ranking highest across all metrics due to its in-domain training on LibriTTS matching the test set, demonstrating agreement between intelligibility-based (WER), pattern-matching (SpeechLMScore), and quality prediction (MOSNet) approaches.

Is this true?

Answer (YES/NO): NO